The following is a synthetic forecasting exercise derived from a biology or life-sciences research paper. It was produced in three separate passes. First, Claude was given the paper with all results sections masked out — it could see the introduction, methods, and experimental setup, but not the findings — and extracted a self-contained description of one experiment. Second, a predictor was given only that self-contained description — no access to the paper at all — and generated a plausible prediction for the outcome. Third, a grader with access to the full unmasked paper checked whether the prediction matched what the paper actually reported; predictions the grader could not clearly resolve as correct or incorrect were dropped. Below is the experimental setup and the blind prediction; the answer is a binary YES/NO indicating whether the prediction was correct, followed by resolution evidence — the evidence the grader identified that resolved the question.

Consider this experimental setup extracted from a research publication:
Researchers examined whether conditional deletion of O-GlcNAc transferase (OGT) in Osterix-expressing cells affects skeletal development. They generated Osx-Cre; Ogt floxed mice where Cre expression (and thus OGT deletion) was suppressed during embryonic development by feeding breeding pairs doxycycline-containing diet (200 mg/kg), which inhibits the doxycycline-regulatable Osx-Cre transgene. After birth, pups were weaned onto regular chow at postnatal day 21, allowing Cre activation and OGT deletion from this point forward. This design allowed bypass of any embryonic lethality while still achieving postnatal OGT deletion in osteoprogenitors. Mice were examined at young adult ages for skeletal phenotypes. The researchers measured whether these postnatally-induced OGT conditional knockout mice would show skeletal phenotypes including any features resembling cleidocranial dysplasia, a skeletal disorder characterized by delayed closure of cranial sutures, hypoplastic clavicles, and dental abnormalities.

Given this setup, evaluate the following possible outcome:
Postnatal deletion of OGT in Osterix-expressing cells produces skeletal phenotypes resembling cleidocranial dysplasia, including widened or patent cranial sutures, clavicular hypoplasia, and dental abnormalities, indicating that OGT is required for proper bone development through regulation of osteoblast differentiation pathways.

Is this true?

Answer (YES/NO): NO